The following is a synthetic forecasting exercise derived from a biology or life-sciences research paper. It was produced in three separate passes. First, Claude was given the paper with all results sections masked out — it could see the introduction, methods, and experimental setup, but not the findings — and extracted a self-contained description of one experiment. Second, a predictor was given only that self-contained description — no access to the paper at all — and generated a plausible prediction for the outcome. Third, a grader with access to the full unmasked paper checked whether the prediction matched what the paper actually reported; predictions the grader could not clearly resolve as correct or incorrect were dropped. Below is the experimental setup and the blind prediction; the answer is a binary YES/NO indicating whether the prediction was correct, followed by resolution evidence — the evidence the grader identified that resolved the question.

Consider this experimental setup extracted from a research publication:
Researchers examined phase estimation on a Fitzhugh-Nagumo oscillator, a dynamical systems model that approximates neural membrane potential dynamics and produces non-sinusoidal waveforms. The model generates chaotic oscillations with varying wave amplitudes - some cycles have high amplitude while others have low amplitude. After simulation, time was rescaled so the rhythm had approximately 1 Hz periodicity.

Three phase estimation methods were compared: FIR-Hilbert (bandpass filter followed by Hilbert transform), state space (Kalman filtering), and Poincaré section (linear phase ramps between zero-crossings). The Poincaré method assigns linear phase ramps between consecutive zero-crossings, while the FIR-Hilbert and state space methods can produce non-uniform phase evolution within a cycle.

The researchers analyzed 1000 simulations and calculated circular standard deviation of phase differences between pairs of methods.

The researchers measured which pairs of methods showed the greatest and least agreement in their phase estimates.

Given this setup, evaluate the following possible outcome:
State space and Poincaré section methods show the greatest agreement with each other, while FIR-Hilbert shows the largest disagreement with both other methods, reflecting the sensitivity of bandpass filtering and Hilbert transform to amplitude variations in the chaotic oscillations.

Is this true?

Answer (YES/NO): NO